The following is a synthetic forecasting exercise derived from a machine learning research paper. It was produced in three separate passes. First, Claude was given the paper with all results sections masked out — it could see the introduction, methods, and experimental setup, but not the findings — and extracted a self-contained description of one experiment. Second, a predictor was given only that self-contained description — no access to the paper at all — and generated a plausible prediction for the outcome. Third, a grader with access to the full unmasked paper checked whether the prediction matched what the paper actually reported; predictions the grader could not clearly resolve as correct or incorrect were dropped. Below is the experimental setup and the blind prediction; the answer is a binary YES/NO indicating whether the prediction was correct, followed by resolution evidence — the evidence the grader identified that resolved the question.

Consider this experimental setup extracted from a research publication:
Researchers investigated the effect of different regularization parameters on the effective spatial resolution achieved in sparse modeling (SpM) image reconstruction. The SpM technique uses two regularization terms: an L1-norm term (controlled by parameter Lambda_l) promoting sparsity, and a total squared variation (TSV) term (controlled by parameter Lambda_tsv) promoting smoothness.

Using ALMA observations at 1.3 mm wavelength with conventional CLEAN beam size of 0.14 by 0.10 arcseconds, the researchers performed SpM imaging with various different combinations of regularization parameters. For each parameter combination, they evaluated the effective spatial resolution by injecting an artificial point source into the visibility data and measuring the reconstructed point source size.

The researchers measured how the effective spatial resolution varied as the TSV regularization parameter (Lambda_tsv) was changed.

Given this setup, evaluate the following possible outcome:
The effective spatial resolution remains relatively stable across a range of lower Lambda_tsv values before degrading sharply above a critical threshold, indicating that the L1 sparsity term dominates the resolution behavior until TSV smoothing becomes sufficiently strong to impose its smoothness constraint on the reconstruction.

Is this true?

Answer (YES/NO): NO